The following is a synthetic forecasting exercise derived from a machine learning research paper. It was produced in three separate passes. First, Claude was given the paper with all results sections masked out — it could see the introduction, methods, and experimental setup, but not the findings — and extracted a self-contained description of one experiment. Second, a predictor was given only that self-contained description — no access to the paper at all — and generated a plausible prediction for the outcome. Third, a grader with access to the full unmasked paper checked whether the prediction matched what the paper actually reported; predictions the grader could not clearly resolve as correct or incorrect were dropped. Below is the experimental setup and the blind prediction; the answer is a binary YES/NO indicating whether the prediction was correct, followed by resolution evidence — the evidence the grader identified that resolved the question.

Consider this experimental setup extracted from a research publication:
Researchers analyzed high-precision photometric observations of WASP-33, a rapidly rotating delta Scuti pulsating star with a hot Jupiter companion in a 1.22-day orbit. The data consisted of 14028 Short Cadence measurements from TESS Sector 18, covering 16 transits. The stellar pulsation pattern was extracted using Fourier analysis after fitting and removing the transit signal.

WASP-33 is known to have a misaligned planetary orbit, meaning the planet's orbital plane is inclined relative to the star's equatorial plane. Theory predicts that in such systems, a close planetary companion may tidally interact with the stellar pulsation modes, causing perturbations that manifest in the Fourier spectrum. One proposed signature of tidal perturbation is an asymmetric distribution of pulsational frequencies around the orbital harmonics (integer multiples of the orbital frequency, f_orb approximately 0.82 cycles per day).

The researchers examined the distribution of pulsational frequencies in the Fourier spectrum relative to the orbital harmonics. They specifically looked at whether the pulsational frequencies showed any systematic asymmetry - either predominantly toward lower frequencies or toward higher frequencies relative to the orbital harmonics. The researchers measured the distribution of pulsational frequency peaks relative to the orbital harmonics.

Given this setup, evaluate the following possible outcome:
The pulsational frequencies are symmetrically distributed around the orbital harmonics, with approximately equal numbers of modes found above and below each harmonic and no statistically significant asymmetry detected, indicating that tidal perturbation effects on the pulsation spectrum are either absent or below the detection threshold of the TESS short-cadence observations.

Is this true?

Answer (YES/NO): NO